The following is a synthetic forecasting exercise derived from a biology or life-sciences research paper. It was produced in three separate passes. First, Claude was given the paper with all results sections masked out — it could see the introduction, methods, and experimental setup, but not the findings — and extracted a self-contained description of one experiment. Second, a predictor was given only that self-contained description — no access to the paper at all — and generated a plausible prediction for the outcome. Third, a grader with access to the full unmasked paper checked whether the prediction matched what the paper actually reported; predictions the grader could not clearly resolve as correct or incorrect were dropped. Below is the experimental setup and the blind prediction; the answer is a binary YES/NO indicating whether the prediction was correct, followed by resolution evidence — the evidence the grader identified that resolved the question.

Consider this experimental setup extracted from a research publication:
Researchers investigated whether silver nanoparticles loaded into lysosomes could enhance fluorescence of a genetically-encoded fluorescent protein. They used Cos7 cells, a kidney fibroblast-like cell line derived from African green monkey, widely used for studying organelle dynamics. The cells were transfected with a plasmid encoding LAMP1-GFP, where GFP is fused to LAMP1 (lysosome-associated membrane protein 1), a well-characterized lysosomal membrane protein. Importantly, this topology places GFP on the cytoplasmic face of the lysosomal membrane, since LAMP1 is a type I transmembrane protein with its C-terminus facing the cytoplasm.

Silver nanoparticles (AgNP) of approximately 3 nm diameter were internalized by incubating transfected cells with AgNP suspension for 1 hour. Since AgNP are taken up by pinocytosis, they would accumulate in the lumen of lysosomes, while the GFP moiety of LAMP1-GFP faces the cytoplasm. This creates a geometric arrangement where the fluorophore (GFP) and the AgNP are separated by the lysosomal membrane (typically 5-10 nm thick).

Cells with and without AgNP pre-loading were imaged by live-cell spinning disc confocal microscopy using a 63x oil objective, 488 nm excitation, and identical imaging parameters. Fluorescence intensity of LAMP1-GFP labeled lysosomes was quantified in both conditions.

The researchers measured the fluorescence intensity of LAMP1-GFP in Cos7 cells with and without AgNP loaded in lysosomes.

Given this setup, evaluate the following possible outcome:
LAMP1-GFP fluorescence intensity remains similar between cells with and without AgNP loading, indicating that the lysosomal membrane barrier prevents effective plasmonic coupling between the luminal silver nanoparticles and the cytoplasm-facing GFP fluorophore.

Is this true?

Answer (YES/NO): NO